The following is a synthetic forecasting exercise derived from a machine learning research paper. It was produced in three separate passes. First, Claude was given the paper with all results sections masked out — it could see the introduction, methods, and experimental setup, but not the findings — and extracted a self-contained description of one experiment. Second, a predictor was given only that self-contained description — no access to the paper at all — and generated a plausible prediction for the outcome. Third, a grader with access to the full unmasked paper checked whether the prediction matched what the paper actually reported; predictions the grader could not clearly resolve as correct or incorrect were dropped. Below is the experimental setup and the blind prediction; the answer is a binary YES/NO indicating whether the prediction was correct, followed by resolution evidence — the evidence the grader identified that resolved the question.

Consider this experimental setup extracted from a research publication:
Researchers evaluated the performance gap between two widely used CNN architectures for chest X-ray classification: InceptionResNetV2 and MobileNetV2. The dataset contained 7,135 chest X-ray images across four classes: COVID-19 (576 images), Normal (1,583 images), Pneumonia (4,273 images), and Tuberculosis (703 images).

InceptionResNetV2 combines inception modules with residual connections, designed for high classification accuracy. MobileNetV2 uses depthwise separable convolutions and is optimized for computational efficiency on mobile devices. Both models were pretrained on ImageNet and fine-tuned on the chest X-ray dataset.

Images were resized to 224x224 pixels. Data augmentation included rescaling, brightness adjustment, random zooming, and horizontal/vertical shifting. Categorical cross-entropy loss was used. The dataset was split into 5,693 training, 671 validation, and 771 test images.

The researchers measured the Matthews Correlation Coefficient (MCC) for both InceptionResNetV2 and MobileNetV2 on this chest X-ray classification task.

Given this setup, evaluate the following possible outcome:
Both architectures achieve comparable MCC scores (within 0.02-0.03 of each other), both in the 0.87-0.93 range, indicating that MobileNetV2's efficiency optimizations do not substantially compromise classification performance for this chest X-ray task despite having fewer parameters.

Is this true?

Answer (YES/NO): NO